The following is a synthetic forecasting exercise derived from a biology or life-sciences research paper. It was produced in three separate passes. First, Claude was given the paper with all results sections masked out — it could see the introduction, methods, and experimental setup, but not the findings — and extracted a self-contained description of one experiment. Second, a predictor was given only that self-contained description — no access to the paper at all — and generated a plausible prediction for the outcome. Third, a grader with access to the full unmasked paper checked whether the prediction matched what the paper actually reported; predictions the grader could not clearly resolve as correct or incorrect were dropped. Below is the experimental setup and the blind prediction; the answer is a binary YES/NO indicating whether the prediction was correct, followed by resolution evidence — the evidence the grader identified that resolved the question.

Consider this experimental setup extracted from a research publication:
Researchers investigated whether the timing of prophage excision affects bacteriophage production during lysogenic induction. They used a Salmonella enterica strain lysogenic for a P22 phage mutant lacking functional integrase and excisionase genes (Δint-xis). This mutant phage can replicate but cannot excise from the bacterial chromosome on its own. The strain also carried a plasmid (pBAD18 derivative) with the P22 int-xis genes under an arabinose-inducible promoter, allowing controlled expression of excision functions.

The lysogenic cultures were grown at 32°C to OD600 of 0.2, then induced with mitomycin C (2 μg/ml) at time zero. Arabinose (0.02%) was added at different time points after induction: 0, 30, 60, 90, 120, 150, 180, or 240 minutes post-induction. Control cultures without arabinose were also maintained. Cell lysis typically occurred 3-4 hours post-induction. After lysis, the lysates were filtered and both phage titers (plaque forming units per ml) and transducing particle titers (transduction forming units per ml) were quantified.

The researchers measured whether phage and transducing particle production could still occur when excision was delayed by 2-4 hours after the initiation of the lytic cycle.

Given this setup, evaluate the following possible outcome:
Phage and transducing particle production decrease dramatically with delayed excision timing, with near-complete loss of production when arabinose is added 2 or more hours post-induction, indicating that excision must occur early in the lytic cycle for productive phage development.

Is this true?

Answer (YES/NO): NO